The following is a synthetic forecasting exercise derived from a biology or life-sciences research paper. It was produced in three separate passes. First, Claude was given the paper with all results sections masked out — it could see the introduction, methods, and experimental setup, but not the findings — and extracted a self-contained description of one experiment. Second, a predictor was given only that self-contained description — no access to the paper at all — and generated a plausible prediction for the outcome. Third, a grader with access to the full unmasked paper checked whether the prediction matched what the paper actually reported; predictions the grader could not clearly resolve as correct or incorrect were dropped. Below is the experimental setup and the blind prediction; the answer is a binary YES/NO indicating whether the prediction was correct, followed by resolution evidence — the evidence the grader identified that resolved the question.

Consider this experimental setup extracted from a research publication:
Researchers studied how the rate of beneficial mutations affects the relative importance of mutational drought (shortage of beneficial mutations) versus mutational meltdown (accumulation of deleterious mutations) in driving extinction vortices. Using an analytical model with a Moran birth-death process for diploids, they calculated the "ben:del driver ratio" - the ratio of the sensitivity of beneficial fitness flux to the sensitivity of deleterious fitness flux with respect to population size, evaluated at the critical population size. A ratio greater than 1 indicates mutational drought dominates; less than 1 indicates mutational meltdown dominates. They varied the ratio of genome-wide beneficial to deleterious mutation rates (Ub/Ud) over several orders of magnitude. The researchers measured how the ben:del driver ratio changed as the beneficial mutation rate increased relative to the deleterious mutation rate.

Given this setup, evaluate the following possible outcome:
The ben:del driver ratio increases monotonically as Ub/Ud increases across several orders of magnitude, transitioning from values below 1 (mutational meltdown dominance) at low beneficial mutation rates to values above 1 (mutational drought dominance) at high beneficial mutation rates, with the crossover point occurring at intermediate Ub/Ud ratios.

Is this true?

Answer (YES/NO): NO